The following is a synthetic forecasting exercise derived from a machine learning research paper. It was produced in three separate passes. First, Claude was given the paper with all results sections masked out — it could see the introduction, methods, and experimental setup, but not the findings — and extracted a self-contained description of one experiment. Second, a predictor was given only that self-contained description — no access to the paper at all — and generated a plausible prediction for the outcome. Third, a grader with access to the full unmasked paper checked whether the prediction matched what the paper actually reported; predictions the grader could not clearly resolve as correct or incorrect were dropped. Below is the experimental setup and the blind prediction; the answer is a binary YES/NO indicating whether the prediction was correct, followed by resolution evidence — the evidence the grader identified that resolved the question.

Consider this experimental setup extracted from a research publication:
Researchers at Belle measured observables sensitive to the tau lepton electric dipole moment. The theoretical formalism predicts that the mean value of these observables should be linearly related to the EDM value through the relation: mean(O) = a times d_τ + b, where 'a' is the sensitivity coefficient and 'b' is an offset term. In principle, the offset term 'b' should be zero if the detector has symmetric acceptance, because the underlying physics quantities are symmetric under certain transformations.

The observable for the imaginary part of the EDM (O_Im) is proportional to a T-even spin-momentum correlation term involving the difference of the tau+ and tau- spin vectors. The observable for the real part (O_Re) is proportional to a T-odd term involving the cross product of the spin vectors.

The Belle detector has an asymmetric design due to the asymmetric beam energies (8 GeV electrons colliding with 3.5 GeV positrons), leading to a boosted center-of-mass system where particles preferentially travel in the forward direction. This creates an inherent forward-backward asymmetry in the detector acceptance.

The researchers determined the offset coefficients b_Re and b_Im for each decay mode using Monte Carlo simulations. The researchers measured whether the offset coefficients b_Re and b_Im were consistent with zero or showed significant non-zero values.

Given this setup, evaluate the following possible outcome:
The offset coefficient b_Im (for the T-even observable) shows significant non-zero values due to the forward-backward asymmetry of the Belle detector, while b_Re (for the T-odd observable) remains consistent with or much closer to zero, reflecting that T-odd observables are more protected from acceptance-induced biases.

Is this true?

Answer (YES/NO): YES